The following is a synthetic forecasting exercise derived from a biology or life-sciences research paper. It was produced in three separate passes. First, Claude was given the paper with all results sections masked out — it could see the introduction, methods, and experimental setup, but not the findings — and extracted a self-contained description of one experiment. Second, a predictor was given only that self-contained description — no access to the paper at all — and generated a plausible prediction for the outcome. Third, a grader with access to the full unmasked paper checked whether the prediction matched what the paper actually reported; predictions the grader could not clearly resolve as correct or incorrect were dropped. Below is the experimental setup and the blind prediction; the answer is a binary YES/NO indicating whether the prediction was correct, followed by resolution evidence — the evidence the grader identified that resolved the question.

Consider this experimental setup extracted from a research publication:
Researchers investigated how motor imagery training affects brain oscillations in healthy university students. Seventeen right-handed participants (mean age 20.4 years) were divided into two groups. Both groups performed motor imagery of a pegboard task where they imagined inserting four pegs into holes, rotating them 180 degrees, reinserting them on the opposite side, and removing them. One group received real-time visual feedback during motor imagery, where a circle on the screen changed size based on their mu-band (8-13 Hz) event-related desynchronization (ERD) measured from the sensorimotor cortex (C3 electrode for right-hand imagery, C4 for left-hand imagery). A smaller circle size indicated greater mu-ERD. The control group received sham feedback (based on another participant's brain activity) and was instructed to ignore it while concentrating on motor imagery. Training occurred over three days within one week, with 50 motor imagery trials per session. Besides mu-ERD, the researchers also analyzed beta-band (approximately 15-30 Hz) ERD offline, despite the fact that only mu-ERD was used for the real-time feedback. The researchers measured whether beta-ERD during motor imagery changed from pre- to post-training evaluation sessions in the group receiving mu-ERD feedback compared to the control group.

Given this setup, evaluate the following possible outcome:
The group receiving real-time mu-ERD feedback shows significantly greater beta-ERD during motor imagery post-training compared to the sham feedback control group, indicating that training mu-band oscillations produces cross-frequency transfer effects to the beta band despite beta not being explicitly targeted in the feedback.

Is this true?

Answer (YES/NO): YES